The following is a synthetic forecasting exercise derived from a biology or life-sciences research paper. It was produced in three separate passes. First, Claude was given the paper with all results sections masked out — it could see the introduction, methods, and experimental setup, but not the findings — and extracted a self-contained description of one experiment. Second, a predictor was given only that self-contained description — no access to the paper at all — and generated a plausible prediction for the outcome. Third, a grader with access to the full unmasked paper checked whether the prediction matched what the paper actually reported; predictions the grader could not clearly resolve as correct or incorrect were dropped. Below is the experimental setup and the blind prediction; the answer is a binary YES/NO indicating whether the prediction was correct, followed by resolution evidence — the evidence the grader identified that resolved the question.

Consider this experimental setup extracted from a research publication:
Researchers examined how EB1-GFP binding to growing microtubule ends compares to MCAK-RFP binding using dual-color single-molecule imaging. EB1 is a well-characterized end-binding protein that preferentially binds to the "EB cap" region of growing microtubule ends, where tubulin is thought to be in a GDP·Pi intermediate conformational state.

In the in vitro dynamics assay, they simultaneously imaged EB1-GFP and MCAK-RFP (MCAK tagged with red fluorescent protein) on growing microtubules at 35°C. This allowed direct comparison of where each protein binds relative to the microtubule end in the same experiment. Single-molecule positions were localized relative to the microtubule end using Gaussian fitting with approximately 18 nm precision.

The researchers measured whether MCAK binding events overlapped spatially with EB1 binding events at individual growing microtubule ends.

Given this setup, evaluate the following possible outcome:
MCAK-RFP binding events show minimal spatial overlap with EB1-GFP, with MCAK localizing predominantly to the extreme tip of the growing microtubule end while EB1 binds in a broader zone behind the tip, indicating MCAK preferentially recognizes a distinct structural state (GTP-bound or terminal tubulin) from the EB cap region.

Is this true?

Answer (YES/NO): NO